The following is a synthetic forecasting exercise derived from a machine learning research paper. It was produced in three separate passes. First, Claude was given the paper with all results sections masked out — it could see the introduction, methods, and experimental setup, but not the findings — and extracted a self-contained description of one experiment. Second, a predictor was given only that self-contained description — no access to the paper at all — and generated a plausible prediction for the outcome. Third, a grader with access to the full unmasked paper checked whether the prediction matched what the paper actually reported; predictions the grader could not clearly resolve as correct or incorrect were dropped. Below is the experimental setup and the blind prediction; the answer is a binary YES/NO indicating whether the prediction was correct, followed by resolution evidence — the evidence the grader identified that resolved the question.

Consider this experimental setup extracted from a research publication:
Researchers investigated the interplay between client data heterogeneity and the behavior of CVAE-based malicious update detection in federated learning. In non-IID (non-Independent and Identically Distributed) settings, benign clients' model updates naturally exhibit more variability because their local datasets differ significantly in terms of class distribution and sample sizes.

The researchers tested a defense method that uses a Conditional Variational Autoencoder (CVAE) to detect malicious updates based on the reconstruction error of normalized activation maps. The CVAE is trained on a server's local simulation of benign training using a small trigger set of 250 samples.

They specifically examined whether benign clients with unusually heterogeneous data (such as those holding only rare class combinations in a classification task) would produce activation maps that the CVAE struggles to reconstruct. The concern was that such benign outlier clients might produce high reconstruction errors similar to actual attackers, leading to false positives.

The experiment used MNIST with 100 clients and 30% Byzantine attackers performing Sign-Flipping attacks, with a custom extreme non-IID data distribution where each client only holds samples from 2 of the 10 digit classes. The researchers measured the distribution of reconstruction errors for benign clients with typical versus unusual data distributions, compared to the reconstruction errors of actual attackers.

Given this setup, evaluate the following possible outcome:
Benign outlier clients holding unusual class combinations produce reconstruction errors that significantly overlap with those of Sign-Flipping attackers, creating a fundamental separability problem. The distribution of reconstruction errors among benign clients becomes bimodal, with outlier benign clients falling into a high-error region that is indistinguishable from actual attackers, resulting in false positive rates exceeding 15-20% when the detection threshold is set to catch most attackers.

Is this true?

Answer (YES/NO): NO